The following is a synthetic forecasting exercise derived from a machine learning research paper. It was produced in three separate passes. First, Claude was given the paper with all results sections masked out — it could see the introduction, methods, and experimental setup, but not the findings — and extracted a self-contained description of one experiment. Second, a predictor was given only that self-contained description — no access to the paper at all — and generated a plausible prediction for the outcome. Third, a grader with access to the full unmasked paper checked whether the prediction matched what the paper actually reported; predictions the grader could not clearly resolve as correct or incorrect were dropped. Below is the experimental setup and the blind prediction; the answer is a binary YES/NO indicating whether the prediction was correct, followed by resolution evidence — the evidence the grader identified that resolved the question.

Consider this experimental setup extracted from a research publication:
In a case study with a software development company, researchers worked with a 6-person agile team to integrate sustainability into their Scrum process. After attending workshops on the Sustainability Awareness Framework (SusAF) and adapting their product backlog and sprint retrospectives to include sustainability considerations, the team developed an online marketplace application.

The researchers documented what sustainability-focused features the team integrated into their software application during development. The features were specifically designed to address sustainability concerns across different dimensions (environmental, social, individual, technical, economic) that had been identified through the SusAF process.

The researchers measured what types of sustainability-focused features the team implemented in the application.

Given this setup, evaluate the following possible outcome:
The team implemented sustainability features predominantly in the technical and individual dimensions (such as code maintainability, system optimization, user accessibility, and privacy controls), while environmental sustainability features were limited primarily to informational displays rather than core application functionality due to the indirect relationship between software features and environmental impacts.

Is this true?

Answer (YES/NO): NO